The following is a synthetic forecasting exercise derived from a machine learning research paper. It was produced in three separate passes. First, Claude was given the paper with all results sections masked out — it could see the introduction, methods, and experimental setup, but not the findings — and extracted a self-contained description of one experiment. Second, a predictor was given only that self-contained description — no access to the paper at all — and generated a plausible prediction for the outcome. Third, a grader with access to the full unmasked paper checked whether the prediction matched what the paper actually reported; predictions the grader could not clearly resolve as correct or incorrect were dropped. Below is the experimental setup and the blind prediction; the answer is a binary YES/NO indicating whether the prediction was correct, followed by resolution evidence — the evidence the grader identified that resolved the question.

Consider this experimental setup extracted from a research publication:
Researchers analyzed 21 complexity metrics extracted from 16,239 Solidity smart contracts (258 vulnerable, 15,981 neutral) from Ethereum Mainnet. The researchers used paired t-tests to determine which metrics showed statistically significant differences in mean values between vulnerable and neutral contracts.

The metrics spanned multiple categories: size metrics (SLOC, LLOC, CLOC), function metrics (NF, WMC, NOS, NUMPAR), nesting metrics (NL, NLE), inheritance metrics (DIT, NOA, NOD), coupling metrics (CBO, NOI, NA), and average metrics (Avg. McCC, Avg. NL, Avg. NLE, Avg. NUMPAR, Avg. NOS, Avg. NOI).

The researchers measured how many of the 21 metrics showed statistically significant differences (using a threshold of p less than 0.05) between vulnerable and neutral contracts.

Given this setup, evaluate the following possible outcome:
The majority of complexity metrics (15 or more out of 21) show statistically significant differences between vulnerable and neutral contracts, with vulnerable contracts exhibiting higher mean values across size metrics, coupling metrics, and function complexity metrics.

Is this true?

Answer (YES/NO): NO